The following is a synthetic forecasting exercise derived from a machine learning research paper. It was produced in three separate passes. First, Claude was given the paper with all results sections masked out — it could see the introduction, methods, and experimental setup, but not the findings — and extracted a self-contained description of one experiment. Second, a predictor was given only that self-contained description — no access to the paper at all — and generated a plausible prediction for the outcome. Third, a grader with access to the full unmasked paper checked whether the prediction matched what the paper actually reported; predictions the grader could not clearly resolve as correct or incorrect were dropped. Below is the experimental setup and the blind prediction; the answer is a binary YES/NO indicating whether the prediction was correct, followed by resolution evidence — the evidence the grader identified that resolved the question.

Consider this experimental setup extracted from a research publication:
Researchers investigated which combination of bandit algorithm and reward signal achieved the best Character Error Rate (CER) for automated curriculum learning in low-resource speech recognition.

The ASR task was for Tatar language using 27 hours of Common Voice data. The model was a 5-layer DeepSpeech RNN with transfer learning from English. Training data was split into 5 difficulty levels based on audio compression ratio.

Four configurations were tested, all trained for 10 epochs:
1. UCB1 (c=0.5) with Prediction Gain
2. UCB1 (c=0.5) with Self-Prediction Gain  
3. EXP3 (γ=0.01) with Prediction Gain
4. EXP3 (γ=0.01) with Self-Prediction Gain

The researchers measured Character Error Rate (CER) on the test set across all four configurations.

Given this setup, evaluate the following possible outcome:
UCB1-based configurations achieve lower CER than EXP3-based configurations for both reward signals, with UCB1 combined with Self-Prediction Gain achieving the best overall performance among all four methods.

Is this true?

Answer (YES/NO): NO